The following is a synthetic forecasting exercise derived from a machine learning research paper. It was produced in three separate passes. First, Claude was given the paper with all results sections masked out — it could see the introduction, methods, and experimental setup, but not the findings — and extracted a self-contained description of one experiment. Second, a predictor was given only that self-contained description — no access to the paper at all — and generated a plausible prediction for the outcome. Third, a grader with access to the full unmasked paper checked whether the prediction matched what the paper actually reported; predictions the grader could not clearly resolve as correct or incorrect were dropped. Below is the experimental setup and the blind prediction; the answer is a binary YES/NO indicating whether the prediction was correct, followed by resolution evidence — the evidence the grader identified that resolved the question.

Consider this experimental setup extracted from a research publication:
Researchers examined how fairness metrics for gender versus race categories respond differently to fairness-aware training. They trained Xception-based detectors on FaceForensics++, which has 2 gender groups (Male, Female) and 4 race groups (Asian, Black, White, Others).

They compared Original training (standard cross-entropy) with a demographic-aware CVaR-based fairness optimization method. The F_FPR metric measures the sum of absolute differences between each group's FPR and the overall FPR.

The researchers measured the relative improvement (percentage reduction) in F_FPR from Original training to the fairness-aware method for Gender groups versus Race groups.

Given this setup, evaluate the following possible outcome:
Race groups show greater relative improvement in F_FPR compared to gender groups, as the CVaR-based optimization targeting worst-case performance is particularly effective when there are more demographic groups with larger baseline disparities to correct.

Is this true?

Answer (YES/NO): NO